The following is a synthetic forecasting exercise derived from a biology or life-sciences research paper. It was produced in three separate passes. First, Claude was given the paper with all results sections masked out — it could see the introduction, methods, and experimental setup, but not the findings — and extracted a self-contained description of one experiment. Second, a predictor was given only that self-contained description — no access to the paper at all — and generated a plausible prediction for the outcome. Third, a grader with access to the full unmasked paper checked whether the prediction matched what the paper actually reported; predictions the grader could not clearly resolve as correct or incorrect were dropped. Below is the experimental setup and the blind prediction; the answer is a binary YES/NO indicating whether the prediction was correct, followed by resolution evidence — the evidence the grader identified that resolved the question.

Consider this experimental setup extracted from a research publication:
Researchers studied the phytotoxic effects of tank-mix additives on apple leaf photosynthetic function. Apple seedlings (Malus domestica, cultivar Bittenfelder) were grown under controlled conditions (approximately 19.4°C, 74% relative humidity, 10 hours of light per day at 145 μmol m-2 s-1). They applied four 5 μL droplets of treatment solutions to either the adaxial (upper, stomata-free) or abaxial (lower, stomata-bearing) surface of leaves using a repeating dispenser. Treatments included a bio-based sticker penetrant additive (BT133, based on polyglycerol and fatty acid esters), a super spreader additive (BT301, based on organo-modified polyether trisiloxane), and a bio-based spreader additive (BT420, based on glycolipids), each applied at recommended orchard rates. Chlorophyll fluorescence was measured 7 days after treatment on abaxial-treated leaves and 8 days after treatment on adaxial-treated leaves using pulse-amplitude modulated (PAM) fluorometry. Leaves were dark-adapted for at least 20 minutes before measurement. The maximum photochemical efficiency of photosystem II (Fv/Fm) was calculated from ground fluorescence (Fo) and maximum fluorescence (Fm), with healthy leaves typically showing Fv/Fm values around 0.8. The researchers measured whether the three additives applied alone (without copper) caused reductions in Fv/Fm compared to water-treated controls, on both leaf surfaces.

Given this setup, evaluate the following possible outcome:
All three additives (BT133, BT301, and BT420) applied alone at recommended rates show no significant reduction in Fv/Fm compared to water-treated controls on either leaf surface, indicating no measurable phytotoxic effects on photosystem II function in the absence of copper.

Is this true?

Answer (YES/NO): YES